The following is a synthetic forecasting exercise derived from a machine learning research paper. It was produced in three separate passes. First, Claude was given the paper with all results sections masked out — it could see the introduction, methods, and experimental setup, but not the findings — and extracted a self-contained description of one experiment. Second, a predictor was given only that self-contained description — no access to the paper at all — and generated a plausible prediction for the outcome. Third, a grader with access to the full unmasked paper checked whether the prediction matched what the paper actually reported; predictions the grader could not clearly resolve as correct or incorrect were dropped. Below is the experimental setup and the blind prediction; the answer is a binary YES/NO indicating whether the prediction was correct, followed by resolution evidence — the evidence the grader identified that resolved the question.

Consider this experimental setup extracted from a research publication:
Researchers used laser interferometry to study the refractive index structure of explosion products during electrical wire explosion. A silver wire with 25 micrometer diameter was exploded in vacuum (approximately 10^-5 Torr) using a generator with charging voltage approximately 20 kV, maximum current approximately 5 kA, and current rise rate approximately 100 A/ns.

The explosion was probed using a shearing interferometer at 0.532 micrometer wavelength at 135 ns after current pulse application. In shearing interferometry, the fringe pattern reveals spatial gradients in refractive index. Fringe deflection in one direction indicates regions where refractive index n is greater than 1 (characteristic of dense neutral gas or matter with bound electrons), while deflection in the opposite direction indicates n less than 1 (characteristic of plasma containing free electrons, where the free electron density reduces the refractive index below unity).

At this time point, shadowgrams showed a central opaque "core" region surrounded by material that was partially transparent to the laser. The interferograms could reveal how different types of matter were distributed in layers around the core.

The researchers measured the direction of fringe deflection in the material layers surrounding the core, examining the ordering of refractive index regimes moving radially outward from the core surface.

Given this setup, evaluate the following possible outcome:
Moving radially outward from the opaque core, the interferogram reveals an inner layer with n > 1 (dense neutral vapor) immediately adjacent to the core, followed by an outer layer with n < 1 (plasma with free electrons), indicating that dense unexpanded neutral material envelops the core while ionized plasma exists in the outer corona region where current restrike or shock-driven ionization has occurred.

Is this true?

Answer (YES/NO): YES